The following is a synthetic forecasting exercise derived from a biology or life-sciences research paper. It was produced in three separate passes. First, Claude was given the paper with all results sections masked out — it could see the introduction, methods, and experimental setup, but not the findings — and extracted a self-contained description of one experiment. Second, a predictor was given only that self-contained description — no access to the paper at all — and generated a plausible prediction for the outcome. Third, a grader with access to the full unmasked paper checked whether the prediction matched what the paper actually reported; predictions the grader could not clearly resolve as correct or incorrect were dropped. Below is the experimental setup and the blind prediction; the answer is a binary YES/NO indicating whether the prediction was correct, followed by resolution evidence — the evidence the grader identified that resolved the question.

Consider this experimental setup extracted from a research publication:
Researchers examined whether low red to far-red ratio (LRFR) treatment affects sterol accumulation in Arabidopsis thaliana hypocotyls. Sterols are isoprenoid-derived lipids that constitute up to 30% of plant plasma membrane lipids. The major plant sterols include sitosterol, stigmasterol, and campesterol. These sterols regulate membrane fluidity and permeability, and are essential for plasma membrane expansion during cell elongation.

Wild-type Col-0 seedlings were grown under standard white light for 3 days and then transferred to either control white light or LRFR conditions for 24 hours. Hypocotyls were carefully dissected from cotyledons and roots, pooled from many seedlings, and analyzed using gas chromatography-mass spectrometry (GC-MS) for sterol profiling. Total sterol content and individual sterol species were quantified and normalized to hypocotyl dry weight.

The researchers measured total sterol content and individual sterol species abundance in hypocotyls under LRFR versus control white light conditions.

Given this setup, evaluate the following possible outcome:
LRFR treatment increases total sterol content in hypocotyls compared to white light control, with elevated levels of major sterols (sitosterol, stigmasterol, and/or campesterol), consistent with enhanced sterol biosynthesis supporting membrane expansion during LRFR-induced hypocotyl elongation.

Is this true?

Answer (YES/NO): NO